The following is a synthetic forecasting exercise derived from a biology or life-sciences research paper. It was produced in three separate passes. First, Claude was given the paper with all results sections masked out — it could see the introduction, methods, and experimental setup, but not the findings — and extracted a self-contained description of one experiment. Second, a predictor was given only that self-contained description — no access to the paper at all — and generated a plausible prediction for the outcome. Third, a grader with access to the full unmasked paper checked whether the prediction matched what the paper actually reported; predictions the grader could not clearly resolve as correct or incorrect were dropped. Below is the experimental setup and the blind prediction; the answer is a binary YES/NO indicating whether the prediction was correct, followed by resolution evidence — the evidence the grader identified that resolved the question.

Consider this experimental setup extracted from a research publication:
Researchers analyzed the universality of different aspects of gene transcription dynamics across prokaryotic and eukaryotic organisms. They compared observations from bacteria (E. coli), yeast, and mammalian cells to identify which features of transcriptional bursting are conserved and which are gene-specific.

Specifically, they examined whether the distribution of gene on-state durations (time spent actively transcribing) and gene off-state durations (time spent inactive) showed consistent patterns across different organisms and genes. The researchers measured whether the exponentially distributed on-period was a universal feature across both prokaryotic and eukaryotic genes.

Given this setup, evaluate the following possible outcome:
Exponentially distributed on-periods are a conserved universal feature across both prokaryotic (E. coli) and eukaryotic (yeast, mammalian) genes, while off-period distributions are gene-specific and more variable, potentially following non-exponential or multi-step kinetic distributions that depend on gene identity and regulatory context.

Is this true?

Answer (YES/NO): YES